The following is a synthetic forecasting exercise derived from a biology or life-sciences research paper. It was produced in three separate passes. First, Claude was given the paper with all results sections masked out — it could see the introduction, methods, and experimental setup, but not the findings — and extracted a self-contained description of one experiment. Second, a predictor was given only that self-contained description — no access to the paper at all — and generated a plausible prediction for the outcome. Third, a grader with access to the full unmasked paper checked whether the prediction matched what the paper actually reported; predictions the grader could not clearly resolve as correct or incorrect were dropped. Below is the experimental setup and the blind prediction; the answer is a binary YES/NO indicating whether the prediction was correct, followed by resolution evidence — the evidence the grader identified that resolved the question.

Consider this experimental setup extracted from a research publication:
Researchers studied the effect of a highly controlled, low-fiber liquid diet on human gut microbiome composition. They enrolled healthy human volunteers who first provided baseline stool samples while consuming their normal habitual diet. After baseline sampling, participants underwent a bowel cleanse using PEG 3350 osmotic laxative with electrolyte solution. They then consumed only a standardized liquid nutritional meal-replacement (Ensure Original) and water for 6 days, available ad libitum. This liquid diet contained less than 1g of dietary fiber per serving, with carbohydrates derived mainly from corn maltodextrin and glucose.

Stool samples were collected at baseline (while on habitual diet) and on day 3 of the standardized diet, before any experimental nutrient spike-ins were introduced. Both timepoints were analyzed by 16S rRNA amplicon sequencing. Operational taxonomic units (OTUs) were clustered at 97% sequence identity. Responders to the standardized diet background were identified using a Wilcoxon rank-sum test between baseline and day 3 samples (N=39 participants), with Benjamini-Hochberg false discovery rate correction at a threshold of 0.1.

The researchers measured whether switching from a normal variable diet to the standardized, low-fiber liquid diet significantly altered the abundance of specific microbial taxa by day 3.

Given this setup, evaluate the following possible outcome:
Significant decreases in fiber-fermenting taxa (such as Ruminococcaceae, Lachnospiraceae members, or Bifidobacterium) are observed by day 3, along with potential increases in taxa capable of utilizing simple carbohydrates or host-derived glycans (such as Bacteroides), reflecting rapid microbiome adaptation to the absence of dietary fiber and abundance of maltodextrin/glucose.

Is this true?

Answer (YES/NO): NO